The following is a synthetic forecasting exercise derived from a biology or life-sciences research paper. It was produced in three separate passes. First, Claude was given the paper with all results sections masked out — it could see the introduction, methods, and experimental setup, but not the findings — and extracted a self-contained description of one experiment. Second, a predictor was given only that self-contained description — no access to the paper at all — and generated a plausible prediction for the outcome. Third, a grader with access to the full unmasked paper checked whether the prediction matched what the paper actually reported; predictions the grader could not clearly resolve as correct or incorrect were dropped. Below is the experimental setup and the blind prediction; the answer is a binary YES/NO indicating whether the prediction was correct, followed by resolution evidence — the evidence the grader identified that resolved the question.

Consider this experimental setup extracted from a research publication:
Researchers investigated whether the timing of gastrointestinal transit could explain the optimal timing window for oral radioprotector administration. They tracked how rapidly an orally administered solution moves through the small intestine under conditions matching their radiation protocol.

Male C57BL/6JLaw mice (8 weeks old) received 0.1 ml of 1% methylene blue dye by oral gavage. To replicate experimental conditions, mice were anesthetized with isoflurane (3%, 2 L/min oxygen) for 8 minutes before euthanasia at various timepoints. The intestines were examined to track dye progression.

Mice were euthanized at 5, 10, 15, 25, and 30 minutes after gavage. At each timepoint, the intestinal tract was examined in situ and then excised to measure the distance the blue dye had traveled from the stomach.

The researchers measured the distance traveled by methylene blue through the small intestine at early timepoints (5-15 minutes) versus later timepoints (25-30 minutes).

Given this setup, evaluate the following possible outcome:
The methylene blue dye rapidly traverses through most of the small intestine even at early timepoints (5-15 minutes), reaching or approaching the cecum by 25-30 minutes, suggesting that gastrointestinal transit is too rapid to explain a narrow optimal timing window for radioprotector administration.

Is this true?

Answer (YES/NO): NO